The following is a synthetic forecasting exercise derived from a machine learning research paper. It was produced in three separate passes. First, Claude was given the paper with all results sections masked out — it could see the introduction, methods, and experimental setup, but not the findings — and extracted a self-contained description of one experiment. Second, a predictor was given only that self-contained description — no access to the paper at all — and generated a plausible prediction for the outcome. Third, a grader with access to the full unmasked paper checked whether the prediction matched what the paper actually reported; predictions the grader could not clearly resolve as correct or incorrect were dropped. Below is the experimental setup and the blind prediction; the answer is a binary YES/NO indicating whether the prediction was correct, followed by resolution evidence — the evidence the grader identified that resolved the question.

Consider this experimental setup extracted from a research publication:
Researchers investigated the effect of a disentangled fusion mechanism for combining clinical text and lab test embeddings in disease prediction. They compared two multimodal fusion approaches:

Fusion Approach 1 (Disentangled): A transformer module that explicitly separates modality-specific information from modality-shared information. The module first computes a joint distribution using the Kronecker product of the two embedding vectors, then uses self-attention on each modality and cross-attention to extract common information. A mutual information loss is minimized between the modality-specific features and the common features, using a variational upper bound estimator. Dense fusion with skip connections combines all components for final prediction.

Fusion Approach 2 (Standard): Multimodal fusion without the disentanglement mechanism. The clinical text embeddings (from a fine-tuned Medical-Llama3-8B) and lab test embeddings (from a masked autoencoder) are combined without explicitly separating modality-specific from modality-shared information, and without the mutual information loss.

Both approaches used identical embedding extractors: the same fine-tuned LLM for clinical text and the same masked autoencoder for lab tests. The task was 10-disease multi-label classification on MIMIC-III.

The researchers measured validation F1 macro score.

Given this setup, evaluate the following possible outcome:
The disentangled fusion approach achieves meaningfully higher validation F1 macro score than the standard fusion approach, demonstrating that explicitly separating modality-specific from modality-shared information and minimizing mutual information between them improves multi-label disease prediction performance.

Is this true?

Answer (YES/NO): NO